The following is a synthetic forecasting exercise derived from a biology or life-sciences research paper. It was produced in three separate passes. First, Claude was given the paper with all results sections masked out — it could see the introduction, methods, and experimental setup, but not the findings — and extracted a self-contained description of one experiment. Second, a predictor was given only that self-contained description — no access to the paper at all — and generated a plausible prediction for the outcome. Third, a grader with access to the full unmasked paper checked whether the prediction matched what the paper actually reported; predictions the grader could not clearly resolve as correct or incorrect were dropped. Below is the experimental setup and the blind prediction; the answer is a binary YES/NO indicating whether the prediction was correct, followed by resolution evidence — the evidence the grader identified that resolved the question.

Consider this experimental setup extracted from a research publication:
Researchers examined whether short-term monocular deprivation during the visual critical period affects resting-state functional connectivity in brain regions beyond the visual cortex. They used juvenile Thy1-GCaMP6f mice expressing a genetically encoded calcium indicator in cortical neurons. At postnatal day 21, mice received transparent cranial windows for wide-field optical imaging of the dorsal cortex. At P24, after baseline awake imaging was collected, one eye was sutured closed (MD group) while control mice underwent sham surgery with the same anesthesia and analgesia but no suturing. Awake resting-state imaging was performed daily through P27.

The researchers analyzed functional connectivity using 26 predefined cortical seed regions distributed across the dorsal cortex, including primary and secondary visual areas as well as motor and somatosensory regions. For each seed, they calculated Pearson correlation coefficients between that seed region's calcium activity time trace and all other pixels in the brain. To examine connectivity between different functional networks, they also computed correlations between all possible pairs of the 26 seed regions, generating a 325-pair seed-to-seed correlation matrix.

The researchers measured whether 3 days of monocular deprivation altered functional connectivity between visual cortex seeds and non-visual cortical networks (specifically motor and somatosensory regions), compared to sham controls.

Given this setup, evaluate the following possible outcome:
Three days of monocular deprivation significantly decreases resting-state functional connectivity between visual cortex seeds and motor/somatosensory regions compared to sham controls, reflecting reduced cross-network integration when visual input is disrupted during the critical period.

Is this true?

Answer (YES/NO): NO